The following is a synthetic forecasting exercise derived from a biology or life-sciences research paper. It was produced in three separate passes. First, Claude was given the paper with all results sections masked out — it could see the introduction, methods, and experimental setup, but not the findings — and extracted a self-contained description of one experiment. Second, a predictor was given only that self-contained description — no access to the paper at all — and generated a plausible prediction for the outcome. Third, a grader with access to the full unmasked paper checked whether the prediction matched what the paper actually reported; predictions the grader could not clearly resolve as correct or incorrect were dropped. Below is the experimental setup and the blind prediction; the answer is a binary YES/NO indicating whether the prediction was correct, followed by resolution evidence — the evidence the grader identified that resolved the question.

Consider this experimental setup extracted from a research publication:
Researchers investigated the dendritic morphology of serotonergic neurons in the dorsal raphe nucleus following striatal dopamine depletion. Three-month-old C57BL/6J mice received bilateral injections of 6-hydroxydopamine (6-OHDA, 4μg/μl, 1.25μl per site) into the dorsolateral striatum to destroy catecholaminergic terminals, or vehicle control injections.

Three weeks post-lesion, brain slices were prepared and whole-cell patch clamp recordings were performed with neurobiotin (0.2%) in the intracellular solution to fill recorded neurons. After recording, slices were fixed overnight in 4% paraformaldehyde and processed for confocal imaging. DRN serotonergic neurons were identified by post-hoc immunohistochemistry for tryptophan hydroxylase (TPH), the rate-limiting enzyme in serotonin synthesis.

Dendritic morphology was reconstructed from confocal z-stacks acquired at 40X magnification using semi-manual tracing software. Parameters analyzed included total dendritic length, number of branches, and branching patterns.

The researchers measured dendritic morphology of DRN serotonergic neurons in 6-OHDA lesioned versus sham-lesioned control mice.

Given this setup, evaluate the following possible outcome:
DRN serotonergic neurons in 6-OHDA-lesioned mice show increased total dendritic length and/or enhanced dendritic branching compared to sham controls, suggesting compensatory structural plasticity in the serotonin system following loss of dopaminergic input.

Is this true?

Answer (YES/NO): NO